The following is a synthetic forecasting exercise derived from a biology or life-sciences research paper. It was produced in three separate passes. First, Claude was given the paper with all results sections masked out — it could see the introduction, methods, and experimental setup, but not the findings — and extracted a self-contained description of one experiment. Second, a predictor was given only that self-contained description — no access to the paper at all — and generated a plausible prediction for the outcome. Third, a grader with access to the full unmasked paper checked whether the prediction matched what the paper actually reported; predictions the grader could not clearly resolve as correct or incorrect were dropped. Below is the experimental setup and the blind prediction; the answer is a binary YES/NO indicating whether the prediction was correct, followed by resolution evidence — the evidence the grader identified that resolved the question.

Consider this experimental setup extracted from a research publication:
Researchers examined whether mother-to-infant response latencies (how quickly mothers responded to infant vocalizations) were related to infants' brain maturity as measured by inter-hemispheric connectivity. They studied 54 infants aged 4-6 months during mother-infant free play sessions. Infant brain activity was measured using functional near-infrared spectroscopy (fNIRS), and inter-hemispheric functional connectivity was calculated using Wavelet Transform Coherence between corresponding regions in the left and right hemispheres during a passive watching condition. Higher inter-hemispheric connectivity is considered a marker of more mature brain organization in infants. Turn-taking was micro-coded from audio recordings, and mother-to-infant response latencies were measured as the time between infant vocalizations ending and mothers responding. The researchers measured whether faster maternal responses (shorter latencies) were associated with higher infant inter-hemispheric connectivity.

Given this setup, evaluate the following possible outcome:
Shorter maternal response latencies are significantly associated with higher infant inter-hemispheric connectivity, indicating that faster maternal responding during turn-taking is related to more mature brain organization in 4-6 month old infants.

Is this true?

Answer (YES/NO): NO